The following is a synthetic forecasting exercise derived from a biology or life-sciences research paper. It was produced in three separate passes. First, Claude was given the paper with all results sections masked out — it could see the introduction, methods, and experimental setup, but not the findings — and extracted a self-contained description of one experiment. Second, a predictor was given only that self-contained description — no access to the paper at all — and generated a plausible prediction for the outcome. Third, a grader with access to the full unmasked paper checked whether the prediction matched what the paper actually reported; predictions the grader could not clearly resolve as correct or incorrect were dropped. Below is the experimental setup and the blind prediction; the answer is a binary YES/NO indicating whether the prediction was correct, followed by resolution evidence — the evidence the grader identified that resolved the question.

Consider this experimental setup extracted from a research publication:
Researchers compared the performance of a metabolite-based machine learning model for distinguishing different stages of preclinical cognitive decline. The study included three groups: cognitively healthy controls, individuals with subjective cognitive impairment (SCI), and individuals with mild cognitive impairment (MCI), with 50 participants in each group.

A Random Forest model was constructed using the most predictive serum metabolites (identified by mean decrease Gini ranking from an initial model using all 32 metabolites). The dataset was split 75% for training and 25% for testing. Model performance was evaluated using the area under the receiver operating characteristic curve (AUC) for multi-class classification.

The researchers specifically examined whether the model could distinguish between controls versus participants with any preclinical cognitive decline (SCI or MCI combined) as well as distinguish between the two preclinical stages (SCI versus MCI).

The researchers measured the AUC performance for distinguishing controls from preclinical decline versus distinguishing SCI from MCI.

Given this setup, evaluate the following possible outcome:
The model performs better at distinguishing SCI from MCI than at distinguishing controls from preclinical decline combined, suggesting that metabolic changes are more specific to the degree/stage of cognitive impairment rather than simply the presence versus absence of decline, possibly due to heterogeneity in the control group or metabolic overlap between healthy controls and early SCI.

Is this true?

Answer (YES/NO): NO